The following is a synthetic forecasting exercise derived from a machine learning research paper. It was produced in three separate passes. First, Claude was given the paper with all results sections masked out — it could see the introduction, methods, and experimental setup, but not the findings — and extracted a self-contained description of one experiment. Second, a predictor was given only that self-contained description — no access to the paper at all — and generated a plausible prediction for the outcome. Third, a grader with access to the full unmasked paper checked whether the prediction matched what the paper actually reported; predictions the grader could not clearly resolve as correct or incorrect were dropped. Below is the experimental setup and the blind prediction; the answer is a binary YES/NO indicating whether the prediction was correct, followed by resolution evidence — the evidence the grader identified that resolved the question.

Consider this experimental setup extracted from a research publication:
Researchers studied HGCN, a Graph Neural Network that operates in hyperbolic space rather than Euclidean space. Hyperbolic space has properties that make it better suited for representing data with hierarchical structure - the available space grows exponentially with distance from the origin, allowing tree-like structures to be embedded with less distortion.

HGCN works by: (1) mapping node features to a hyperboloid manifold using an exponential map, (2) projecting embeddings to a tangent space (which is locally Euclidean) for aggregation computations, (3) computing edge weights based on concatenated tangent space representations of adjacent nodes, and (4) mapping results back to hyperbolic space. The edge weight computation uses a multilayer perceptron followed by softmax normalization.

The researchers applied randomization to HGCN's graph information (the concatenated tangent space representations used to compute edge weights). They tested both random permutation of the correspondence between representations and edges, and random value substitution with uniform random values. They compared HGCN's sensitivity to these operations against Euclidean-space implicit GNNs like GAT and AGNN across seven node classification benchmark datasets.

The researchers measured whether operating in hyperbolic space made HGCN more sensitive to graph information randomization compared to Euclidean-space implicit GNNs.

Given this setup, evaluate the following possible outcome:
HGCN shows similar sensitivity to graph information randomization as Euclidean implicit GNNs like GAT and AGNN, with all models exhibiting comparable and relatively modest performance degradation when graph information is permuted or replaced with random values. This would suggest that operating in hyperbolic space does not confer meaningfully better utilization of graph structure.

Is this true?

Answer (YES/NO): YES